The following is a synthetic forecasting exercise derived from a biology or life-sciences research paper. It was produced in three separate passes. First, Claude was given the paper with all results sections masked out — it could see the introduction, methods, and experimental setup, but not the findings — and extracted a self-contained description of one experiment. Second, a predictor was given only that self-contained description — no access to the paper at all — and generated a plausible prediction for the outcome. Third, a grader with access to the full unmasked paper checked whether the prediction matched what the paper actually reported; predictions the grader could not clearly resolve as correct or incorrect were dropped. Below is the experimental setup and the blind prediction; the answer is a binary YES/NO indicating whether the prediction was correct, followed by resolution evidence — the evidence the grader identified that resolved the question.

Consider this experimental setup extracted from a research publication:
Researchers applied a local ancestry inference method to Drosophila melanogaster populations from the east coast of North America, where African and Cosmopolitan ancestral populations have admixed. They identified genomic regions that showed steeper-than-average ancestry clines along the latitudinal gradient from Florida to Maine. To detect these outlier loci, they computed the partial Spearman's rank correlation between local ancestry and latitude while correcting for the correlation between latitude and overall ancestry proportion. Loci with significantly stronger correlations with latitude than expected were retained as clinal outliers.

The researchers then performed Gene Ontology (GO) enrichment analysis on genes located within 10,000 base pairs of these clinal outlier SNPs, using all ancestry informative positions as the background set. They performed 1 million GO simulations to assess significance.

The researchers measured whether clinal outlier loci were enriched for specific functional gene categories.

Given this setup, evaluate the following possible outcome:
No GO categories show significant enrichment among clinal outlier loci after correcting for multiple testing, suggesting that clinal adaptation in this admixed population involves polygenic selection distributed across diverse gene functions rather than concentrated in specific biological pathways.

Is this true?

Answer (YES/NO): NO